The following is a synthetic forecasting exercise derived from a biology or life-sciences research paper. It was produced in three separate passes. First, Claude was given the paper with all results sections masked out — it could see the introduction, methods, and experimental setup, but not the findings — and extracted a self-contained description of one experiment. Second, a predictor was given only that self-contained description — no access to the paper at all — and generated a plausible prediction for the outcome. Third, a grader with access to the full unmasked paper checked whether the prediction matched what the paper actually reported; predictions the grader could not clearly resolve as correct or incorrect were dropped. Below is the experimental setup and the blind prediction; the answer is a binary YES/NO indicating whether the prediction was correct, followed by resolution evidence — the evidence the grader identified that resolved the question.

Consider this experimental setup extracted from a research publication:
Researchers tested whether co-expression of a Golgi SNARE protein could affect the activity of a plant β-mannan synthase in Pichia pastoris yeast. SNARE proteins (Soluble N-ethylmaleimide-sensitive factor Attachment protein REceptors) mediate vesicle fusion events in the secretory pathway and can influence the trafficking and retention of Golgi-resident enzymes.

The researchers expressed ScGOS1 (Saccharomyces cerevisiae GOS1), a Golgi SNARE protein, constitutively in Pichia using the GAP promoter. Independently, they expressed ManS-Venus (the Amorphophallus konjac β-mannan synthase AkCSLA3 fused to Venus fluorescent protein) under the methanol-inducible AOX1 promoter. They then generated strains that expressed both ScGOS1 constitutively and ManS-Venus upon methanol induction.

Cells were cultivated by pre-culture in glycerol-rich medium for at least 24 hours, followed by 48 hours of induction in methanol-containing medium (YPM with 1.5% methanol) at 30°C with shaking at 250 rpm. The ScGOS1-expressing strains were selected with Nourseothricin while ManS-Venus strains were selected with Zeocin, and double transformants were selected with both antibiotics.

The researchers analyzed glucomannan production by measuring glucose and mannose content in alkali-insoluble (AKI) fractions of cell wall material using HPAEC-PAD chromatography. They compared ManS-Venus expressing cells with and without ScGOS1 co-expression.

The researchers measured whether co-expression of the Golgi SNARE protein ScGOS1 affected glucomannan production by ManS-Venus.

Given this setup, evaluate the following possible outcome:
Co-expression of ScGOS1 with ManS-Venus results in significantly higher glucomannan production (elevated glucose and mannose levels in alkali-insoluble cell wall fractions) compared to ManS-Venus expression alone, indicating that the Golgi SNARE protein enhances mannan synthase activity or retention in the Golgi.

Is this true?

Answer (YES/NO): NO